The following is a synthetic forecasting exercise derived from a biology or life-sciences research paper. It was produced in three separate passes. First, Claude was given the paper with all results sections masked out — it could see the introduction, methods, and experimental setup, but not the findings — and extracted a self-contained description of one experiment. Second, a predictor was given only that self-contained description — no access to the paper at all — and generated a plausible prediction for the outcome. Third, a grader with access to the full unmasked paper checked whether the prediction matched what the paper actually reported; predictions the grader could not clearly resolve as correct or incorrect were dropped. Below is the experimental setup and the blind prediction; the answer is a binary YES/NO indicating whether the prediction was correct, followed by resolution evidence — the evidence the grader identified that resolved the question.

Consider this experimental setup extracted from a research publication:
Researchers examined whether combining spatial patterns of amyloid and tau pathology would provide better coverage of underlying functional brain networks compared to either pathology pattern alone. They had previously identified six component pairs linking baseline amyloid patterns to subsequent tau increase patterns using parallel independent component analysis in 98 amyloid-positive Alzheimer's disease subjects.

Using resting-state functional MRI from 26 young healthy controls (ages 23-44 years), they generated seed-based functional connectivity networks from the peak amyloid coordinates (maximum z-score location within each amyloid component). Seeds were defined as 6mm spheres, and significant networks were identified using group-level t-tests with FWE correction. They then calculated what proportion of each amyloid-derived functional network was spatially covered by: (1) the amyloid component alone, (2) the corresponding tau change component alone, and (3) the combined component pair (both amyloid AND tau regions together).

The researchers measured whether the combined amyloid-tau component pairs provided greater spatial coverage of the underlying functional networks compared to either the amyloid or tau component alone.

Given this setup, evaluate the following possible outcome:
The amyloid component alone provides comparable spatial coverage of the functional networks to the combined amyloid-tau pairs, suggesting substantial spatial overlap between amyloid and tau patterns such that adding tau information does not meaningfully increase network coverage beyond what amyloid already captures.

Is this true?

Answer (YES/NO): NO